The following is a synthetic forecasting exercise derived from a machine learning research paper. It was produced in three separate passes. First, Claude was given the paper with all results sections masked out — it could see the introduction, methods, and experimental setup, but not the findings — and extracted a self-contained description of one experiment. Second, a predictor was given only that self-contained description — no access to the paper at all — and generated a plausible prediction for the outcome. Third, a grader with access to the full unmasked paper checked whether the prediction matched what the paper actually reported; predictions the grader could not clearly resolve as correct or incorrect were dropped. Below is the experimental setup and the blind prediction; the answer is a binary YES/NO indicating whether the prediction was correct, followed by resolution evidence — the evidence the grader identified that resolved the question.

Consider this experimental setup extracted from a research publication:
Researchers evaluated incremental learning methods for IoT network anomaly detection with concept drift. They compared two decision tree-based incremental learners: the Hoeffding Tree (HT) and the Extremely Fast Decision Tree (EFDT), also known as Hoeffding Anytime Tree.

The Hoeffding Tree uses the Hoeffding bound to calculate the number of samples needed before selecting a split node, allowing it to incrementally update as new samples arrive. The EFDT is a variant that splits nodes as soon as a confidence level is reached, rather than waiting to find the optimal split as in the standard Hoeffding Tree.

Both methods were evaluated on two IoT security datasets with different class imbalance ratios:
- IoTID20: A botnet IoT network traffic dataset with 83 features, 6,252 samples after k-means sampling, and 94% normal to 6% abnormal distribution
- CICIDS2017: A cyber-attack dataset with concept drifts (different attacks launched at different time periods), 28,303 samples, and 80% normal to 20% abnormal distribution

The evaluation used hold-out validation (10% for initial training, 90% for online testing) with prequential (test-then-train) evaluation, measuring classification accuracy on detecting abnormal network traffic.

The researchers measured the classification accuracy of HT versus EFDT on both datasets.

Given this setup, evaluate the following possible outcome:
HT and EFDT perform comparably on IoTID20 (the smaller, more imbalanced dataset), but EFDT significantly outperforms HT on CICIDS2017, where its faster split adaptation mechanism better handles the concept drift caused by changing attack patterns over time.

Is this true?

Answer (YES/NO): NO